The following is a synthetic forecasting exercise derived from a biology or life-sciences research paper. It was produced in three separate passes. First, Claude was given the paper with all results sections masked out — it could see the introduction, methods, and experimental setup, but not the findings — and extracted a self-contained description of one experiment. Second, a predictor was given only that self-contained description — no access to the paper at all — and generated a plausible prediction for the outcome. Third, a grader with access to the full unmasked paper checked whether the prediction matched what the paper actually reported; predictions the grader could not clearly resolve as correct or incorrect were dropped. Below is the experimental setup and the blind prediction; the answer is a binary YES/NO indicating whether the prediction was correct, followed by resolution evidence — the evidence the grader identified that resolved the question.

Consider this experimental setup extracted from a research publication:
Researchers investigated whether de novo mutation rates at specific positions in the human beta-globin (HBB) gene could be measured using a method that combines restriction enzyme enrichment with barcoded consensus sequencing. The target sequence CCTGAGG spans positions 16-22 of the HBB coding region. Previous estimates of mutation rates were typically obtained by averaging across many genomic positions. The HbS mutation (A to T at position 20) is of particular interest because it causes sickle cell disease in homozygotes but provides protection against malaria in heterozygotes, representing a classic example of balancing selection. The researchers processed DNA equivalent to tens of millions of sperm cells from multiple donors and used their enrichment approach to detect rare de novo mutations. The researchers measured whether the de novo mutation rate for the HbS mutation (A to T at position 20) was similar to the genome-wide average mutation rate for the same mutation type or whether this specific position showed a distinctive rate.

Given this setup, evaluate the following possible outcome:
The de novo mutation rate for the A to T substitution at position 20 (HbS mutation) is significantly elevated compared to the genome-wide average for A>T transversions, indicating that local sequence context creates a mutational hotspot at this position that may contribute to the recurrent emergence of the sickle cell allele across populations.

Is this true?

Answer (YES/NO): NO